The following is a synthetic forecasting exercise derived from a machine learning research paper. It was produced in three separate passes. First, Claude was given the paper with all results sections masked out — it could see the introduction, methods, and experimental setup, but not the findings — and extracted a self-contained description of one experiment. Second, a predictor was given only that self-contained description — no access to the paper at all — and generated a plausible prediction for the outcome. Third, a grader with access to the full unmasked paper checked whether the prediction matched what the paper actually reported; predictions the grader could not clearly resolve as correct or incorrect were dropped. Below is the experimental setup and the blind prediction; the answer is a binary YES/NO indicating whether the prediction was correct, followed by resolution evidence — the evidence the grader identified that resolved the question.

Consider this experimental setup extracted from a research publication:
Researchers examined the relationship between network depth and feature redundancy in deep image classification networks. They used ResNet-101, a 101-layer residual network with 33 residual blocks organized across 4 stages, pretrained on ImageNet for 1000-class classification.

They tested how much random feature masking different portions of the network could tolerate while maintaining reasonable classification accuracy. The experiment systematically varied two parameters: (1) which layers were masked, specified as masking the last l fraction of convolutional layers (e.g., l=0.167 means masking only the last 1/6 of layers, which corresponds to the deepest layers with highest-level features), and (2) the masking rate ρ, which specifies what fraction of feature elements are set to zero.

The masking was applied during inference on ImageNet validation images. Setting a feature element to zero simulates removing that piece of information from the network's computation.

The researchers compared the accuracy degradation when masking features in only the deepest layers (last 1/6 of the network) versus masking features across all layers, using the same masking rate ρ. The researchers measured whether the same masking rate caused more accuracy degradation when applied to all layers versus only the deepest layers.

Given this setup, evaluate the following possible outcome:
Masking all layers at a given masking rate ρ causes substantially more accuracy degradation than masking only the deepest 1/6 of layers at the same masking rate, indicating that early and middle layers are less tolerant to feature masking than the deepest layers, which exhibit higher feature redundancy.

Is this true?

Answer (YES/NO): YES